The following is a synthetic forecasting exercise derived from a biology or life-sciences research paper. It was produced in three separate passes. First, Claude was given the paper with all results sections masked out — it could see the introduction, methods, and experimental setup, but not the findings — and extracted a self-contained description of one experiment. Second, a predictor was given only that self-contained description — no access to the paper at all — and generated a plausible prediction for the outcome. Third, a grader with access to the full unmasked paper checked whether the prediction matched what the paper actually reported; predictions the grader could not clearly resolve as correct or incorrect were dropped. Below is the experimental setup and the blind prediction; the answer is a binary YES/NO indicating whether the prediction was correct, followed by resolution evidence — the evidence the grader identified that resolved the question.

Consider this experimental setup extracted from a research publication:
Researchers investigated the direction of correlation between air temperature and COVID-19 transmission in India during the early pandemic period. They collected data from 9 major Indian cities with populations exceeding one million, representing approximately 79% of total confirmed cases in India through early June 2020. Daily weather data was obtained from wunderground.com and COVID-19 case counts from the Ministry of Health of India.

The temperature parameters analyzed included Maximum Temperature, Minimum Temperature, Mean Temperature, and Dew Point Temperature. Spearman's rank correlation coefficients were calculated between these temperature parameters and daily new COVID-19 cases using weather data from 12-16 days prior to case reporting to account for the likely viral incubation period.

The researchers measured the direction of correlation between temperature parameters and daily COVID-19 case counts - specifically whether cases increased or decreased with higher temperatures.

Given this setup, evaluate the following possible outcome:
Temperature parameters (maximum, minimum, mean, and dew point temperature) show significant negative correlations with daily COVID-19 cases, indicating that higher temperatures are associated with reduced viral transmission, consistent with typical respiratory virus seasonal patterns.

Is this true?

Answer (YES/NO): NO